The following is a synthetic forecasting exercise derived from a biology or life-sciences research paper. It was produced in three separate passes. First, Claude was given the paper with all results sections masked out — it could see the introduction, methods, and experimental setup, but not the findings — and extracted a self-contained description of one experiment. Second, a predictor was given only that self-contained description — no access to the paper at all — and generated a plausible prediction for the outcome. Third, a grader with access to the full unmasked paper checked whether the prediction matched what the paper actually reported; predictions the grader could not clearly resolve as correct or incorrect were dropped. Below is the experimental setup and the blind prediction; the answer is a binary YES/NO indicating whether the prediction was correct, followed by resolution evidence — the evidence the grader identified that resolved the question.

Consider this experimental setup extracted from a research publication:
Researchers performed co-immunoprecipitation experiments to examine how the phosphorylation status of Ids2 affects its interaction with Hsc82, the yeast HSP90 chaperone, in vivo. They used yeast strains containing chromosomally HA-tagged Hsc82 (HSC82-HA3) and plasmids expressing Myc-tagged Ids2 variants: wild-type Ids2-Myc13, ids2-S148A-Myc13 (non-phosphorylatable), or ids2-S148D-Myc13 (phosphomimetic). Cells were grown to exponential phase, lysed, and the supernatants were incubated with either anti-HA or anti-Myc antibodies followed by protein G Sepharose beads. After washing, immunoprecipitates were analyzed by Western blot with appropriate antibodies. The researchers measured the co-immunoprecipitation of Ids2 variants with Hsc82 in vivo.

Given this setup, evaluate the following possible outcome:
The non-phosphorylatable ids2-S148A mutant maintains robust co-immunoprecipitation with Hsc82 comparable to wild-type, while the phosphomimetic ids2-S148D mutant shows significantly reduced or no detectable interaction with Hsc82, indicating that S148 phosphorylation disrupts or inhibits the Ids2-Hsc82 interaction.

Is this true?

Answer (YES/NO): NO